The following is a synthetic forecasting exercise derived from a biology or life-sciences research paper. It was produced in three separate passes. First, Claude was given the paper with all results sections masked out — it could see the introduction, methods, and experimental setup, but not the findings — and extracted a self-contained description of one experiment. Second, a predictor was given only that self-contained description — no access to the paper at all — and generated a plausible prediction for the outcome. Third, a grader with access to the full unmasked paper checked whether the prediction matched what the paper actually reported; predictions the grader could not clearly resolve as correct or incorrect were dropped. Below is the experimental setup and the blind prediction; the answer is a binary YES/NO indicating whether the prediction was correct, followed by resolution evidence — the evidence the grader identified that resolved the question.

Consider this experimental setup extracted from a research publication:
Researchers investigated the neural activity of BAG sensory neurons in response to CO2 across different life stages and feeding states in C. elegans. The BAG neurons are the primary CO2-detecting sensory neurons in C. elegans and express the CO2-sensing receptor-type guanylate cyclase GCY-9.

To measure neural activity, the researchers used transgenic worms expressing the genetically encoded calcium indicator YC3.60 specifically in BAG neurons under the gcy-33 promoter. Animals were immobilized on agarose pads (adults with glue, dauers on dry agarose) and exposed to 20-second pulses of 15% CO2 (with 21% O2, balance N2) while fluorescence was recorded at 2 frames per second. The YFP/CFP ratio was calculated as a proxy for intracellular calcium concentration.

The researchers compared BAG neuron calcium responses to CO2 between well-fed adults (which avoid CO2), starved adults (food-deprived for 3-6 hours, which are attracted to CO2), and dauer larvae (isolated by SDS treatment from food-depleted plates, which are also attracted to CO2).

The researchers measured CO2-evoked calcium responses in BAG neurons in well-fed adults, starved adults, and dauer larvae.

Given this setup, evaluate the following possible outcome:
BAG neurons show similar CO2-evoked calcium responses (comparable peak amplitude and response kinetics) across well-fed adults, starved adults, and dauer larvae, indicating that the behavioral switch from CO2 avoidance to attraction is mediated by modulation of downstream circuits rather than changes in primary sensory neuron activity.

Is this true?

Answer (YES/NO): NO